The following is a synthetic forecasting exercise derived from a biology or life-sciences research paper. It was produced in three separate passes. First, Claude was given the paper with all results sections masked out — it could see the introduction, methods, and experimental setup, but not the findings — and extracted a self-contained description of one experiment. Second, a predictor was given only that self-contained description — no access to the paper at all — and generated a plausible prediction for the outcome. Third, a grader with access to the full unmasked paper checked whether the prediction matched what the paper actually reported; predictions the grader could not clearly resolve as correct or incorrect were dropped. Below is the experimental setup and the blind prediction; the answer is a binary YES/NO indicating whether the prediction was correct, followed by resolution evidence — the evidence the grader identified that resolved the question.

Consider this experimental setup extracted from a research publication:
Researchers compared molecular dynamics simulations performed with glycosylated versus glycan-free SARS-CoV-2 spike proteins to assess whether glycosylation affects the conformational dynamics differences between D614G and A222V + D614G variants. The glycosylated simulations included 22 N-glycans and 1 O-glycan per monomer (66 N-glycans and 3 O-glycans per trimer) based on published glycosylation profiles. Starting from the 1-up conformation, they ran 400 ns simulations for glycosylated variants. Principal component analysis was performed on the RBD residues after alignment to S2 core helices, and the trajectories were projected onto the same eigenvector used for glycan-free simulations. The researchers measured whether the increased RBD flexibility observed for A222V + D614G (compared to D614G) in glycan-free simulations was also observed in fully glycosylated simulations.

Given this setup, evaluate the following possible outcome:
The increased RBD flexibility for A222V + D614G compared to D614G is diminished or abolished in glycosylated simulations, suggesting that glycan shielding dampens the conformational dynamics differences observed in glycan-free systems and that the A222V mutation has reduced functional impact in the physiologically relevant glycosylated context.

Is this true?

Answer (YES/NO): NO